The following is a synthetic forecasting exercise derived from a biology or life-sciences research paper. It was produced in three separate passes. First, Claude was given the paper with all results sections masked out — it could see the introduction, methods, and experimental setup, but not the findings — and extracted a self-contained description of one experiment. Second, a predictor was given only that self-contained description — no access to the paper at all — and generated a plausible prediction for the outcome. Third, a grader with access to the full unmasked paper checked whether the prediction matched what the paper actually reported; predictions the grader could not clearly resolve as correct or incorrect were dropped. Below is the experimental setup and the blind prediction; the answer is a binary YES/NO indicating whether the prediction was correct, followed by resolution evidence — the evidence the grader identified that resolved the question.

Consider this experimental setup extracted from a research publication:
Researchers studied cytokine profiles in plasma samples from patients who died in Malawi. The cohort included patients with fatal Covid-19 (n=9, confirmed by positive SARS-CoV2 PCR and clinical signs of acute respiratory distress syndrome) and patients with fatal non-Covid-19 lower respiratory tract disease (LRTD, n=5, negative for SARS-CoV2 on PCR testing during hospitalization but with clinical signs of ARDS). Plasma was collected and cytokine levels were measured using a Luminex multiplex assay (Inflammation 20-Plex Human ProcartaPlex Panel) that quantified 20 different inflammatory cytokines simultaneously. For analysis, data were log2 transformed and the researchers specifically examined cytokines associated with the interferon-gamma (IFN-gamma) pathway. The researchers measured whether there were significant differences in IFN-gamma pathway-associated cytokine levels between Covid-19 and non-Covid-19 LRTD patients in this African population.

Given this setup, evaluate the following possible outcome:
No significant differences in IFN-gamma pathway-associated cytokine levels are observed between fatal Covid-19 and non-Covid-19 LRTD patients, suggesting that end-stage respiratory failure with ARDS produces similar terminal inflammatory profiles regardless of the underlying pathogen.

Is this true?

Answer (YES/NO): YES